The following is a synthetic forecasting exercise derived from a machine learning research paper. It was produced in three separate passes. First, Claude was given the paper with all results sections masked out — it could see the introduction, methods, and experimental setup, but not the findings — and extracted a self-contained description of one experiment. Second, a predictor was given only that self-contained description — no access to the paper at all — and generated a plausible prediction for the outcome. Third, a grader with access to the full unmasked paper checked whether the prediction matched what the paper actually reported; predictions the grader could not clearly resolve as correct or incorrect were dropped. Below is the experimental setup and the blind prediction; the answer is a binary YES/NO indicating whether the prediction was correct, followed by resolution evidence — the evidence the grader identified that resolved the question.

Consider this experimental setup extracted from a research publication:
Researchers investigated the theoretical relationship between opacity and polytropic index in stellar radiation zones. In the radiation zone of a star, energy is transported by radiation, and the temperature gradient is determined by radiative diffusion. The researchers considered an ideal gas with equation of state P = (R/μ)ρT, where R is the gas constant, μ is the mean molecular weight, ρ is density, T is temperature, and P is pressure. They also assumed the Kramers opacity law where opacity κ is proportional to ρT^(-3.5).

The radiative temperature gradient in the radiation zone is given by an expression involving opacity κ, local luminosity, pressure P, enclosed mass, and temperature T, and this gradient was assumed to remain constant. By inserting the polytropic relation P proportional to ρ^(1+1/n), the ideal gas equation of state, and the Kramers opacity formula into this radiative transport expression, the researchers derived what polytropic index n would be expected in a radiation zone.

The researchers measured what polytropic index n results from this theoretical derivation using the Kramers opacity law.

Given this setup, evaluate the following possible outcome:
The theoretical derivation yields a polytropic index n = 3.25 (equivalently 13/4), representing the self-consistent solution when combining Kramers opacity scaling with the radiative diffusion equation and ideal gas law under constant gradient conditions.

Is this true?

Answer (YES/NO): YES